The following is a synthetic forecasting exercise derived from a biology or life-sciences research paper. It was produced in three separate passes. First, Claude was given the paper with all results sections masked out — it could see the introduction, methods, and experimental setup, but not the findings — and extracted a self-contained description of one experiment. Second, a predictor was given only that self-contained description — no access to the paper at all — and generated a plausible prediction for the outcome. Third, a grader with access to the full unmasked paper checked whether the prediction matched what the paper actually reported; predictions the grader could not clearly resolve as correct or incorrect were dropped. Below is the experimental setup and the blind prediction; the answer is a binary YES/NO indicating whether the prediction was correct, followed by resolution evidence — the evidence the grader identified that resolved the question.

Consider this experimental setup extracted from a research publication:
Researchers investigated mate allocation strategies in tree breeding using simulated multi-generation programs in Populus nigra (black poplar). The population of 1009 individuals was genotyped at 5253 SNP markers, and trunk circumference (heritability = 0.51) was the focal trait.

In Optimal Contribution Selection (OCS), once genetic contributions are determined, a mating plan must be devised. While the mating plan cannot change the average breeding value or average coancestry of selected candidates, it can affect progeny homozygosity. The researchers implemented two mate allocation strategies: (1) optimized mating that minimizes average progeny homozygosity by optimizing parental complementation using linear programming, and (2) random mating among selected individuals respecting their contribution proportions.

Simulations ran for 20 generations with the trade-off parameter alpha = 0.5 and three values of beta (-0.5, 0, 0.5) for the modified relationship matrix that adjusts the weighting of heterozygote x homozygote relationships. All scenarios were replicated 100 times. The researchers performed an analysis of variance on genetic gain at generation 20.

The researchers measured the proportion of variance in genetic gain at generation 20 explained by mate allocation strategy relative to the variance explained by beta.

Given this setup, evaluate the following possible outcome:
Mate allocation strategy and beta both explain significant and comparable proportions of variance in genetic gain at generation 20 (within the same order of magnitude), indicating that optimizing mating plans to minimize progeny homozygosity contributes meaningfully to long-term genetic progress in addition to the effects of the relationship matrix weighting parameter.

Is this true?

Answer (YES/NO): NO